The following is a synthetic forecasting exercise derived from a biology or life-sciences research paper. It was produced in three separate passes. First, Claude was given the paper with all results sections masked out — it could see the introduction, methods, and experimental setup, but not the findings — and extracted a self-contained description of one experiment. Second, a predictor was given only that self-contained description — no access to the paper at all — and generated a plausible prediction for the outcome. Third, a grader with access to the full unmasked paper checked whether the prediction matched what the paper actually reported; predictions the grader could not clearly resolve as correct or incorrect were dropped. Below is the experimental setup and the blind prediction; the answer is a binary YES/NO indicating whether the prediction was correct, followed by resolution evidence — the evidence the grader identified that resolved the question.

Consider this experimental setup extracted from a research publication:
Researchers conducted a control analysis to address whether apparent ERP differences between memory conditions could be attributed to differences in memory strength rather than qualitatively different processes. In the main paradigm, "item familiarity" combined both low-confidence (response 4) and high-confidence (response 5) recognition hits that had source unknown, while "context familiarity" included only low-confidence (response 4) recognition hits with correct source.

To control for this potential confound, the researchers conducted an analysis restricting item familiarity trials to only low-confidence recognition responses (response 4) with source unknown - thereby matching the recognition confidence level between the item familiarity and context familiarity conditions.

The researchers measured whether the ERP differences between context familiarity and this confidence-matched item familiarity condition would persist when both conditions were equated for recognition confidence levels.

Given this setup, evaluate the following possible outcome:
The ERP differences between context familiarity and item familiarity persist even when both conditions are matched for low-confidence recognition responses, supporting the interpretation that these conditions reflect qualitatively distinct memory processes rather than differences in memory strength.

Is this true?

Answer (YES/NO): YES